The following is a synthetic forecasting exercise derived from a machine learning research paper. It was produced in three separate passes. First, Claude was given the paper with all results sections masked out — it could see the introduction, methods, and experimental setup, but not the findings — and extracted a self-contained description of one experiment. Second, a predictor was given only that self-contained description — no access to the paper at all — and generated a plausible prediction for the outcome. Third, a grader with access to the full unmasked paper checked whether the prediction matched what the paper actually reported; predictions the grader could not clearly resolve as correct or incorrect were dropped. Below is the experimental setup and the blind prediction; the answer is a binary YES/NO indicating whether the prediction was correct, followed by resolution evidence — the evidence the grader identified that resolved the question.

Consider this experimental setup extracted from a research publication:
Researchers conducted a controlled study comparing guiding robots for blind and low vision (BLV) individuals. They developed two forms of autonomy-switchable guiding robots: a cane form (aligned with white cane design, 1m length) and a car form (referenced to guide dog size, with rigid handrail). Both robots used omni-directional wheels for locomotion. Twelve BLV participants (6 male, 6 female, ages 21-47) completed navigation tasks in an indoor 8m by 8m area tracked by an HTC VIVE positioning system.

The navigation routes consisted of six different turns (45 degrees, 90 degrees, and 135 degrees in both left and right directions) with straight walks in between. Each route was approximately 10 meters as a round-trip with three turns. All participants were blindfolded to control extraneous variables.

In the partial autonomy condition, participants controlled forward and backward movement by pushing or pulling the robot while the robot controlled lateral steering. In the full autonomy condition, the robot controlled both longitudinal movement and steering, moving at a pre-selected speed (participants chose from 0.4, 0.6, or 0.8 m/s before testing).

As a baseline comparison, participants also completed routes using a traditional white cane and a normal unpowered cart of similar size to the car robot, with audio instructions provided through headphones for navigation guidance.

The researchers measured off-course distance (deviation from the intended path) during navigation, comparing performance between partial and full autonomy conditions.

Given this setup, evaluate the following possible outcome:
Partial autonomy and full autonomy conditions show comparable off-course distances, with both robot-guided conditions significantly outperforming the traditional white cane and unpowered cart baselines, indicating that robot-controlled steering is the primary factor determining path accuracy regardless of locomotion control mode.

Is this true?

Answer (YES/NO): NO